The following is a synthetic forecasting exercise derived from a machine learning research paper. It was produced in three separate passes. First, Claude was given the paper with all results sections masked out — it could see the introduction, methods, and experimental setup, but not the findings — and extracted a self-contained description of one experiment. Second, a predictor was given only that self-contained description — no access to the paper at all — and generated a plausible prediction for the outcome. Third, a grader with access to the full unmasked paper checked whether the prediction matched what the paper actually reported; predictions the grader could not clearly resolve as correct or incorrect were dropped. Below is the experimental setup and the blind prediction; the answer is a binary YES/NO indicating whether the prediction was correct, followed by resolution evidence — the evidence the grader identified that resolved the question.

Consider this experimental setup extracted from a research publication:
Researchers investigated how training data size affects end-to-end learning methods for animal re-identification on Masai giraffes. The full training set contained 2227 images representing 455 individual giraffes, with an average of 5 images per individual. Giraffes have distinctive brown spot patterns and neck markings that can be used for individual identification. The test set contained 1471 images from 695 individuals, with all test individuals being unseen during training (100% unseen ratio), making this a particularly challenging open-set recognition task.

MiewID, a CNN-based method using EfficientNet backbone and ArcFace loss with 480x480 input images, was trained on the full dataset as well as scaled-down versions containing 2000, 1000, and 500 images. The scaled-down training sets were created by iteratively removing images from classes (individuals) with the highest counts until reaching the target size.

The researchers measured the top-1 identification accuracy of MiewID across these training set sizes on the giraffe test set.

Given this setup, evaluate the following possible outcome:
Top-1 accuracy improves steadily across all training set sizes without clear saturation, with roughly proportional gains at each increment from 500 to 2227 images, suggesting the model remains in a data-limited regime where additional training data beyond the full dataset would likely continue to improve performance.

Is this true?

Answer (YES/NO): NO